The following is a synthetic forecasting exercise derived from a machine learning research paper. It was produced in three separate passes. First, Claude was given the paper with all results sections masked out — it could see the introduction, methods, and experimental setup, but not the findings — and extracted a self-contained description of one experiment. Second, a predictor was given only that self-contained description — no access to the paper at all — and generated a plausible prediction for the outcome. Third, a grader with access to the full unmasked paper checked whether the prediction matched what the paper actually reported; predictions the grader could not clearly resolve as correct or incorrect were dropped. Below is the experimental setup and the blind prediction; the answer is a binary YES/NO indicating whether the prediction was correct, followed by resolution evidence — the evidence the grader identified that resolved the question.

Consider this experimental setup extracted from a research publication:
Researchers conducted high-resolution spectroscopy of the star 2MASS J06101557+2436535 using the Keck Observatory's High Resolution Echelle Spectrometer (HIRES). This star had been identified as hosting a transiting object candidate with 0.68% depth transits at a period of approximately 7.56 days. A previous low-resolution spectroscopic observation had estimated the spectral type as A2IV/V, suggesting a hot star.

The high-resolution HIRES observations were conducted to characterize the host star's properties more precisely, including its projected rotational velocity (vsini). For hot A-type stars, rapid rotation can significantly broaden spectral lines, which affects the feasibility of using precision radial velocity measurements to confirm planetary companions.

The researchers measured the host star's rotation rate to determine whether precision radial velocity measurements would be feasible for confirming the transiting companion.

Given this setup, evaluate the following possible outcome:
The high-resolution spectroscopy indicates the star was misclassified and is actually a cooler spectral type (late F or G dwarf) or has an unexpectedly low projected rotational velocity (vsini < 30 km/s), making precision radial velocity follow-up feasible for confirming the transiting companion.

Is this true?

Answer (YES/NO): NO